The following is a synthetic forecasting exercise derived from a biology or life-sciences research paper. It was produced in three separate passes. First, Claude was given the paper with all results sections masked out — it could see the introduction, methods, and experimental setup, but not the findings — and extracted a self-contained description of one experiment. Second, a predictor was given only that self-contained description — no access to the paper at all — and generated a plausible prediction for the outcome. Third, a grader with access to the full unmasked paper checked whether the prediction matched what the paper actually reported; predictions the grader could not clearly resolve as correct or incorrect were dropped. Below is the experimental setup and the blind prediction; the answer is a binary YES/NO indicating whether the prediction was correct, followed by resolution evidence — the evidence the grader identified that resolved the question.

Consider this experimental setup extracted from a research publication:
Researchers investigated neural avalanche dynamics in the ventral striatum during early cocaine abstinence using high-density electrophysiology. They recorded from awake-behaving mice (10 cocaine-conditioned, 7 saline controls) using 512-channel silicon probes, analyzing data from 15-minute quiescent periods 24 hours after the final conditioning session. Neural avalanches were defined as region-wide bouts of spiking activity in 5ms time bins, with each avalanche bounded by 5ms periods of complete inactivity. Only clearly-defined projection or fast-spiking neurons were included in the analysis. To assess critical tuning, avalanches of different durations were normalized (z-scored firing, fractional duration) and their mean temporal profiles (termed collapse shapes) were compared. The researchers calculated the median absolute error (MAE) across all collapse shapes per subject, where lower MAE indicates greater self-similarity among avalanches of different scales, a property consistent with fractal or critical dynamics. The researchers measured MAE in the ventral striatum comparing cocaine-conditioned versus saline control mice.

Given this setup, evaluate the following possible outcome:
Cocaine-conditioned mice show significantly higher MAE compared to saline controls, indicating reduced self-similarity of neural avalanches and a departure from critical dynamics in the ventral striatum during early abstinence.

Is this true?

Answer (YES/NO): NO